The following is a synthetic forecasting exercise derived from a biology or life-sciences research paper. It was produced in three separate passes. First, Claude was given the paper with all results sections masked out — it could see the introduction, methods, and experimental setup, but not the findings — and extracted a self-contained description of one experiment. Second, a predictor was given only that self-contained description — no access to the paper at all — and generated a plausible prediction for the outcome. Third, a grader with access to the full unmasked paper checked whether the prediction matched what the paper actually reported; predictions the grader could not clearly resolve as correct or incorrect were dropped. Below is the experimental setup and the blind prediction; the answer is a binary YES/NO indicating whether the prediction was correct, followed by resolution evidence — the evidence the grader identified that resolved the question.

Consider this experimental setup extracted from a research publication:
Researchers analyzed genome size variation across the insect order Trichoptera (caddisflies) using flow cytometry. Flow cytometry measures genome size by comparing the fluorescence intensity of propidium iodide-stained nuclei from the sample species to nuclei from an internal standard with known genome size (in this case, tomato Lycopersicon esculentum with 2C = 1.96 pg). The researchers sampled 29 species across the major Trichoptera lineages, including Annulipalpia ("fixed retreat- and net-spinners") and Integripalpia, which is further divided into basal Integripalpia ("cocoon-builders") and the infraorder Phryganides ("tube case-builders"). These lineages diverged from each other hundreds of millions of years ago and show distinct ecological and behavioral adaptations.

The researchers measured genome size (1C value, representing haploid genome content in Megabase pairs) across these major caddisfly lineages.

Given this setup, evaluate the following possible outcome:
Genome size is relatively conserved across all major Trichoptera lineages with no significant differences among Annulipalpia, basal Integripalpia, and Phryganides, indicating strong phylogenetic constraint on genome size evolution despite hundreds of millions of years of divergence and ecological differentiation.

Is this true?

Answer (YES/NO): NO